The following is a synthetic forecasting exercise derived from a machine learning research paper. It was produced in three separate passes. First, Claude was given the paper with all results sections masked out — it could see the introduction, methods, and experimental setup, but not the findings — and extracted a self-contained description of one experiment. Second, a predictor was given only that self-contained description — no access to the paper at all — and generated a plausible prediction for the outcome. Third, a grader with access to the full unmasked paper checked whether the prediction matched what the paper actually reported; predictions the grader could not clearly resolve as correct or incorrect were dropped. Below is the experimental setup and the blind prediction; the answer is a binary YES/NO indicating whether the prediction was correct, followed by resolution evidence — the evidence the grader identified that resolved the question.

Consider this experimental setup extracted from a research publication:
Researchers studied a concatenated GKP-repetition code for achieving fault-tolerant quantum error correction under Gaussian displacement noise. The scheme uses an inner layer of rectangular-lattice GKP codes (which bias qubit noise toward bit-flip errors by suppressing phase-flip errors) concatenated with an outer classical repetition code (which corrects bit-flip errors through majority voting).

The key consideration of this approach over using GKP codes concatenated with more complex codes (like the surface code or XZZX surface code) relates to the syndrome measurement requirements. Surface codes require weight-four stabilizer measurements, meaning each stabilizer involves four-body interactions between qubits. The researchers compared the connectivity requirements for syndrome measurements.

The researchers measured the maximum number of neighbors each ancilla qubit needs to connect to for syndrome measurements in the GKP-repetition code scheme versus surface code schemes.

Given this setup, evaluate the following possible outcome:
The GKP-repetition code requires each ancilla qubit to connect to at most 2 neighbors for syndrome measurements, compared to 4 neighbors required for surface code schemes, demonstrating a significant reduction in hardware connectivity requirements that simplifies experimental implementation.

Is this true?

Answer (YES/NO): YES